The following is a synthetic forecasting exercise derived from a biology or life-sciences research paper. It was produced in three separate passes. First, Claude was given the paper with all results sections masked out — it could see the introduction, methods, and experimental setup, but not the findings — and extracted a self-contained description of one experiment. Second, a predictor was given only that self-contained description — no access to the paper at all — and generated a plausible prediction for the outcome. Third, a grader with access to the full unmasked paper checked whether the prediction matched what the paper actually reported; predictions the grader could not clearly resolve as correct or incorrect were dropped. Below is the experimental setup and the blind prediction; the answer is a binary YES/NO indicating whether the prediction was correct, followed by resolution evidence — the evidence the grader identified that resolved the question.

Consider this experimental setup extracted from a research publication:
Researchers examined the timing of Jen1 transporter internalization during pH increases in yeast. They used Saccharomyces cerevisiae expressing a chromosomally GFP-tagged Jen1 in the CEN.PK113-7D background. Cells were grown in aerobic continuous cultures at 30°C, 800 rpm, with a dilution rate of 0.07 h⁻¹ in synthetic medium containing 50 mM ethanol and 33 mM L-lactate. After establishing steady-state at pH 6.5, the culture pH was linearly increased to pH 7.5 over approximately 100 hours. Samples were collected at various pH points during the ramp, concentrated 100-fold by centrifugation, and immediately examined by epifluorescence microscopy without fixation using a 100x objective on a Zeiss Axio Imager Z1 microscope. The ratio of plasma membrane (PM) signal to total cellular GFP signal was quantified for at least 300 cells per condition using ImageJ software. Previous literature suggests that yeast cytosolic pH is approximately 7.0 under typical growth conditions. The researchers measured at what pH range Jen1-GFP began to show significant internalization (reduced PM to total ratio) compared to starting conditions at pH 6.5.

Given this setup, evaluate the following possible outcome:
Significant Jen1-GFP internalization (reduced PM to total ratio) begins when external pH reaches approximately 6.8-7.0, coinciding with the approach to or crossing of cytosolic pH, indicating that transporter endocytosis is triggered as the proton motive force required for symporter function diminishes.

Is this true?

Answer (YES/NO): NO